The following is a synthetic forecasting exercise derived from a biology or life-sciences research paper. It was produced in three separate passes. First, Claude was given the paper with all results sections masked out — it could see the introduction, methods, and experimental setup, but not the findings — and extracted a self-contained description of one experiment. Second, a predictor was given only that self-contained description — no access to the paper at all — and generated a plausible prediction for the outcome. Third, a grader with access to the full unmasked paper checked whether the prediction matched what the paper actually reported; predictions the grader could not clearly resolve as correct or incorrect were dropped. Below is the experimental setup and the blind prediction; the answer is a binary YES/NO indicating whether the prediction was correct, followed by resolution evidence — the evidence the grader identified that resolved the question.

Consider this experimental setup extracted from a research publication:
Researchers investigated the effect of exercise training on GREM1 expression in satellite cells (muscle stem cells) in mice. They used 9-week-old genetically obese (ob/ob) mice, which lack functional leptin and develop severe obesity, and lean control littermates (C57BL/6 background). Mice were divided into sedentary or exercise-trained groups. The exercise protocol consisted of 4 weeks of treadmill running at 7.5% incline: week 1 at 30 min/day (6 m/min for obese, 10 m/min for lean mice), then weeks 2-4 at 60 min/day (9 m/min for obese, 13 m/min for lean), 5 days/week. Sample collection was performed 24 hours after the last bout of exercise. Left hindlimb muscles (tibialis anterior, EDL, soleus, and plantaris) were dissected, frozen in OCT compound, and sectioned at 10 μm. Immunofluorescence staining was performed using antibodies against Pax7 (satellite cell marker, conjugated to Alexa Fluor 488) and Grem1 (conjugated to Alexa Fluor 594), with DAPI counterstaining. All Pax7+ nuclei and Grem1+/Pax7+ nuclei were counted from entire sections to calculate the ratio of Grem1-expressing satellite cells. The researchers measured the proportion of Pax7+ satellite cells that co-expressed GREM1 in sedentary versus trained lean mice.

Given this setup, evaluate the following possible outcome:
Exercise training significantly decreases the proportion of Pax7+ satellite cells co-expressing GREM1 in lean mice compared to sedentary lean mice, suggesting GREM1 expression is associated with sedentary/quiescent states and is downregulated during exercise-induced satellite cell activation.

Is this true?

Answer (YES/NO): NO